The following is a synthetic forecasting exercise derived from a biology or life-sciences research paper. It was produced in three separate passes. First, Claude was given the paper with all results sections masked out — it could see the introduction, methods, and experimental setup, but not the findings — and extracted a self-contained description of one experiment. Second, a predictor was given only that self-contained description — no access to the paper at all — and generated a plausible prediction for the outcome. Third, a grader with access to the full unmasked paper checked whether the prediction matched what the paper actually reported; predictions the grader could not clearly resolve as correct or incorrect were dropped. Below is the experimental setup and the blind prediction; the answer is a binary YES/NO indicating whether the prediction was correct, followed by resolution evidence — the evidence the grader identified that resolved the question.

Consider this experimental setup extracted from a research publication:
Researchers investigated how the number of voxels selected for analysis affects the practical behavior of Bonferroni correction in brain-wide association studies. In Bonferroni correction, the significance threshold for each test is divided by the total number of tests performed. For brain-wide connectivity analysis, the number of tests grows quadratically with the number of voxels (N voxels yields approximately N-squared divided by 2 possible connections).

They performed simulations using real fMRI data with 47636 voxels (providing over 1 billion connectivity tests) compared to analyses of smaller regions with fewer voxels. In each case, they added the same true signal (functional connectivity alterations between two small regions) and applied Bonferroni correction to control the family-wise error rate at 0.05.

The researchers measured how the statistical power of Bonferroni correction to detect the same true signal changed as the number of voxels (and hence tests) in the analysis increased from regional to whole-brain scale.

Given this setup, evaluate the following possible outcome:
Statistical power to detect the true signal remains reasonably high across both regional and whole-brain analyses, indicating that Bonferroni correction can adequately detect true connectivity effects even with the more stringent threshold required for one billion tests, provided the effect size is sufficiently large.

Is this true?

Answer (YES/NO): NO